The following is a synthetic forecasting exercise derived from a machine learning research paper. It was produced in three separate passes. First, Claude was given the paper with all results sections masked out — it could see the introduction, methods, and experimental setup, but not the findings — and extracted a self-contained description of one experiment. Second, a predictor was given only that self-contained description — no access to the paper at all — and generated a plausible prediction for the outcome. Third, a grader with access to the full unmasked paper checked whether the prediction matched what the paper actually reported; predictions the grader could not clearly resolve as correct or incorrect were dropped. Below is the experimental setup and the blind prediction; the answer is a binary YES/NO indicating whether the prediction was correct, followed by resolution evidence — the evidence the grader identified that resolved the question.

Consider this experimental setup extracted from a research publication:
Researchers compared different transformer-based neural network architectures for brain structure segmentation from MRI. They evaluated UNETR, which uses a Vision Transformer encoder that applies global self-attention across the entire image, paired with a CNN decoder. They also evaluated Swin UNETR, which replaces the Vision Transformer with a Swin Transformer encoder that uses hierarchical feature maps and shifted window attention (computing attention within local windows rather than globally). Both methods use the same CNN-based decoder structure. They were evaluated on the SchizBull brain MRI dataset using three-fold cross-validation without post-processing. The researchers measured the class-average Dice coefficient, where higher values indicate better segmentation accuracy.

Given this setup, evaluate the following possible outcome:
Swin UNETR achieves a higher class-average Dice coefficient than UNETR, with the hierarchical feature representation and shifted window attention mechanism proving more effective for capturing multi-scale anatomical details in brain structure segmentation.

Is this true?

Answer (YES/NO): YES